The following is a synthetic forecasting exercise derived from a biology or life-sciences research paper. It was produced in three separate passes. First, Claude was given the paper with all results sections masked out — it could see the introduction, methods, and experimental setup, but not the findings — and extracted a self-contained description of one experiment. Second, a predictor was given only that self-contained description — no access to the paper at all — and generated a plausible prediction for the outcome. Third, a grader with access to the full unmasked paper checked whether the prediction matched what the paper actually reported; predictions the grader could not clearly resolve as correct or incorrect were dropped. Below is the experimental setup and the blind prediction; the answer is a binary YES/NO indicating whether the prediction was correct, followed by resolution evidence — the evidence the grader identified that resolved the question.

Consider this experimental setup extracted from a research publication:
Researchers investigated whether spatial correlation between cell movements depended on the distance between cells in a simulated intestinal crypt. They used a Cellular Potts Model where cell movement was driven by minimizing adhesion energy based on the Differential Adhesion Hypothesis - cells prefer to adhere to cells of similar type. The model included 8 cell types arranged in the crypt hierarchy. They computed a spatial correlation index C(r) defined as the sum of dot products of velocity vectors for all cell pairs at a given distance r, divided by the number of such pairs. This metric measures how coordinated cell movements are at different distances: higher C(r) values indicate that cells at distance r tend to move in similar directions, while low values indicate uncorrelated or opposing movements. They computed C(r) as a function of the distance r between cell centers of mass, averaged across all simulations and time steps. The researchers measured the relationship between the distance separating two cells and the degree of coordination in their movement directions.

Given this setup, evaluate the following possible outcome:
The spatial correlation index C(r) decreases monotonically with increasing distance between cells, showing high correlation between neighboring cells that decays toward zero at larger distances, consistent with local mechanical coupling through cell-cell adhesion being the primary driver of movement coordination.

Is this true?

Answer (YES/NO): YES